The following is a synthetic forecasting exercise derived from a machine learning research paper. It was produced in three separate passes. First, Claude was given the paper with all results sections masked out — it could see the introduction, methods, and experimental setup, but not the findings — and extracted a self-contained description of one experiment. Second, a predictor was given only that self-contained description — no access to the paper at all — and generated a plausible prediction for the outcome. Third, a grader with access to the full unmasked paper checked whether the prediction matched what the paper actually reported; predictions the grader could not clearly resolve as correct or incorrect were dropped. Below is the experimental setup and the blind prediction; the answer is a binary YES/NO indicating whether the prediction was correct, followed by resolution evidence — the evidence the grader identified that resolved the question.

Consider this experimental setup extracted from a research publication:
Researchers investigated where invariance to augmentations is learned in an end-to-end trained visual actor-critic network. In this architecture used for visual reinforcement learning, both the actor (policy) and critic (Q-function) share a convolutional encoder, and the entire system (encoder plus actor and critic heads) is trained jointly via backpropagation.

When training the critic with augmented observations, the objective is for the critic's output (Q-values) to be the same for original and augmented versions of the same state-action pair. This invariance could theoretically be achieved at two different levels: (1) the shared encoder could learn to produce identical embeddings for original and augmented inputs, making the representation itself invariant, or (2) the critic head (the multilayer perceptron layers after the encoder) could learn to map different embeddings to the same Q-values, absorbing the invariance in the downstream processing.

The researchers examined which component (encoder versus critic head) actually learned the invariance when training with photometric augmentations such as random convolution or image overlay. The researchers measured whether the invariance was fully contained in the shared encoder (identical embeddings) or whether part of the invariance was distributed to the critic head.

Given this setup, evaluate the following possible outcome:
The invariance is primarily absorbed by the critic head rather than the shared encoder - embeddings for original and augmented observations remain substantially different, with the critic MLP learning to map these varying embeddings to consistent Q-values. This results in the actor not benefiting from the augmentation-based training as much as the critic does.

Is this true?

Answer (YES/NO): NO